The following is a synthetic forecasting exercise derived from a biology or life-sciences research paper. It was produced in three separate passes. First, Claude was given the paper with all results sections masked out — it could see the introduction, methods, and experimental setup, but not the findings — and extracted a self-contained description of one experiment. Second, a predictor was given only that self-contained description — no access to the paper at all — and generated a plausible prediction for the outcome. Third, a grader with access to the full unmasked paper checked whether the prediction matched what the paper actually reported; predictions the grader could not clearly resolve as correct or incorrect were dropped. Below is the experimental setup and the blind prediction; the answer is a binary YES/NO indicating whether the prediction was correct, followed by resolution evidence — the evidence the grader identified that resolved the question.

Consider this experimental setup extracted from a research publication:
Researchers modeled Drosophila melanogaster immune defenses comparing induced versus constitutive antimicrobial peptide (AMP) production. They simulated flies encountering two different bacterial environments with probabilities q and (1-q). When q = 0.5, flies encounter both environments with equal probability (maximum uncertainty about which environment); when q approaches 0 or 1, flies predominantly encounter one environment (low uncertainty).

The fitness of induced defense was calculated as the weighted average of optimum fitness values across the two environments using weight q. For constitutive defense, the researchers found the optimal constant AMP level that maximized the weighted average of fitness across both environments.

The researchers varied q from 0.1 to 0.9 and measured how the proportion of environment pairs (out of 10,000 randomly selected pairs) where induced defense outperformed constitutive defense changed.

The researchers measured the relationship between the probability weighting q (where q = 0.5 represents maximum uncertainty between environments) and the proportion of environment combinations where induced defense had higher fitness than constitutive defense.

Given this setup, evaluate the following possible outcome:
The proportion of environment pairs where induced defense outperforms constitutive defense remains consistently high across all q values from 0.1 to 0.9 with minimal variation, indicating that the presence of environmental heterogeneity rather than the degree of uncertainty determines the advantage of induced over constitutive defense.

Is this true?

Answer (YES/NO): NO